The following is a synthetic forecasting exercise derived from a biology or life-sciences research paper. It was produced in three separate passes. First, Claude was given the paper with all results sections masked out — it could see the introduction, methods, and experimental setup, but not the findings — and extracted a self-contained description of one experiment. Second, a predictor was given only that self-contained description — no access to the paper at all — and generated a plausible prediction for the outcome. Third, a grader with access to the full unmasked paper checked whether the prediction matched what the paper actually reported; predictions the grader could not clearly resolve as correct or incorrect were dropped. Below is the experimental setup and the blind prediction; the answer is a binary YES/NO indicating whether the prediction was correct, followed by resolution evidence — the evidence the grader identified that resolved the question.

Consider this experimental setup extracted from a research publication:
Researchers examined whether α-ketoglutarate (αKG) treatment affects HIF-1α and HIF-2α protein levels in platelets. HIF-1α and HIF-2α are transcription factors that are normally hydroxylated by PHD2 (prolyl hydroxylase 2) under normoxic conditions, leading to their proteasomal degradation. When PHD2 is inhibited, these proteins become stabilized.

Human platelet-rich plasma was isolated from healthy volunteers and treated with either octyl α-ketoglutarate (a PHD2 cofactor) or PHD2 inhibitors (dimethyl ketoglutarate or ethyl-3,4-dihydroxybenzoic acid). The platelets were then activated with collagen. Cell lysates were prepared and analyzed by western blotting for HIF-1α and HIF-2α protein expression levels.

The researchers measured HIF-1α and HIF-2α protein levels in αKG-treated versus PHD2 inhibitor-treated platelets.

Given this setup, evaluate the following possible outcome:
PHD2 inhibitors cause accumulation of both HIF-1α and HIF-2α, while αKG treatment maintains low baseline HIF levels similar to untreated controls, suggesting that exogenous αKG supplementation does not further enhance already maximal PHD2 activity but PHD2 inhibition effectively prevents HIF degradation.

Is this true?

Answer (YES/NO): NO